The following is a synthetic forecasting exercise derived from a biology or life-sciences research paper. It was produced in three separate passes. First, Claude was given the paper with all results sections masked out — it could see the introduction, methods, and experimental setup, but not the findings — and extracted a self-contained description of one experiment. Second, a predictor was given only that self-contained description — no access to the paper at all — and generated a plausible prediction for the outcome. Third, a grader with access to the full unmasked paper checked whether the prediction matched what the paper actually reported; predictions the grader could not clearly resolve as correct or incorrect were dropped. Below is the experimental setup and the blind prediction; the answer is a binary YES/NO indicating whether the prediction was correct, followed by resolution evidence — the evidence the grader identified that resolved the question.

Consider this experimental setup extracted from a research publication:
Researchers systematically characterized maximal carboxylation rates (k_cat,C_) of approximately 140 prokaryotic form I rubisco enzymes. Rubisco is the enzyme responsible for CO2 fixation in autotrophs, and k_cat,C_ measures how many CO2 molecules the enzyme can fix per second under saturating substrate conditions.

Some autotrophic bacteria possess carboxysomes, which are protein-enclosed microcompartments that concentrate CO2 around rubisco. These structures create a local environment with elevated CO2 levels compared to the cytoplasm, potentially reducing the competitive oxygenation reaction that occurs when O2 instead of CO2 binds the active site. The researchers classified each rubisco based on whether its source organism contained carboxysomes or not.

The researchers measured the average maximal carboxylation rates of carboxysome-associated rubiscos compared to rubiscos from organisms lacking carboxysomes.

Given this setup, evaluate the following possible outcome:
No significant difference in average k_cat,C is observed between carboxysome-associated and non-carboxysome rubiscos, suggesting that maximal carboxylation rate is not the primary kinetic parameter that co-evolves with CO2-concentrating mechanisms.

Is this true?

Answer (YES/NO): NO